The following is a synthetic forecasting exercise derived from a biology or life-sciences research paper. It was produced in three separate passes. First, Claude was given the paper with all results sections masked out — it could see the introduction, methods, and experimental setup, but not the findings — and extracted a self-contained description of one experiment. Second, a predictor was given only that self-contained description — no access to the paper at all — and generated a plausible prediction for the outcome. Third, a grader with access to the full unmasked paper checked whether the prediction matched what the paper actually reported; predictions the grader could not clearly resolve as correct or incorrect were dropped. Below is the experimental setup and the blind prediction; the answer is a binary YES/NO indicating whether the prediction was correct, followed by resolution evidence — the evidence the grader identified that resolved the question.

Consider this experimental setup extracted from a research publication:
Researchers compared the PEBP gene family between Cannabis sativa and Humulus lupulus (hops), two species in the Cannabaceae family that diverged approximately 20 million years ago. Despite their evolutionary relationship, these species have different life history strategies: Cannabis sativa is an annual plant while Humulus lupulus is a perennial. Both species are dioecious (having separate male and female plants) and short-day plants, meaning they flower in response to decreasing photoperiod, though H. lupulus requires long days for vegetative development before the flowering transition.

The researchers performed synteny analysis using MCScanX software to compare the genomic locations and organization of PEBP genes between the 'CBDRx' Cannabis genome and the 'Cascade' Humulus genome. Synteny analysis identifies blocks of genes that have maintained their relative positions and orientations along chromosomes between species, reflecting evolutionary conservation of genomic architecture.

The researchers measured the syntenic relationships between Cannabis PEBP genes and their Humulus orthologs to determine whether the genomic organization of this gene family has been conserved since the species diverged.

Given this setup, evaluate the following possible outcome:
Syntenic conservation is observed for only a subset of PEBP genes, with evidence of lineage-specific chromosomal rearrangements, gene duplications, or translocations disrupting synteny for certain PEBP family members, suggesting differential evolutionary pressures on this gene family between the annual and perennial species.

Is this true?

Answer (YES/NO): NO